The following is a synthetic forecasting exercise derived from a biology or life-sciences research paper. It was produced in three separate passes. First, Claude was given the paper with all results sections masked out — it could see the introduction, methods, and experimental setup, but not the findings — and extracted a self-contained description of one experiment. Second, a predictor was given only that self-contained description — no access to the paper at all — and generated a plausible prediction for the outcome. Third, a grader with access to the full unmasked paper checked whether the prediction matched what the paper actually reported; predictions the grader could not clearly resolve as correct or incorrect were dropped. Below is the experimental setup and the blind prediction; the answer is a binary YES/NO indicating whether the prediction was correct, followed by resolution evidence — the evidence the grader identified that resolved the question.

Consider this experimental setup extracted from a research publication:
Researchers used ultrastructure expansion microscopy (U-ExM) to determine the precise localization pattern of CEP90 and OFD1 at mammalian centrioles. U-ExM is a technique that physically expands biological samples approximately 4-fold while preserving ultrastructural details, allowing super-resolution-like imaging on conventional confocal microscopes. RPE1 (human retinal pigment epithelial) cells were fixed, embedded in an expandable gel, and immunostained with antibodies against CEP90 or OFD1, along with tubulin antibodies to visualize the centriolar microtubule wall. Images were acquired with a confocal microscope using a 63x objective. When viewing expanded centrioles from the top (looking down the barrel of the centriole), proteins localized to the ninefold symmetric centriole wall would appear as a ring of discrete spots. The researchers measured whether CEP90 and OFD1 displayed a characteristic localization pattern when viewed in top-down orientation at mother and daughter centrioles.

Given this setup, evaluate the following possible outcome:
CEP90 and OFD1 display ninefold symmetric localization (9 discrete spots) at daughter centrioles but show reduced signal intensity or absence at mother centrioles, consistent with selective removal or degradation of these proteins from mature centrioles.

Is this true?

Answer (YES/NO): NO